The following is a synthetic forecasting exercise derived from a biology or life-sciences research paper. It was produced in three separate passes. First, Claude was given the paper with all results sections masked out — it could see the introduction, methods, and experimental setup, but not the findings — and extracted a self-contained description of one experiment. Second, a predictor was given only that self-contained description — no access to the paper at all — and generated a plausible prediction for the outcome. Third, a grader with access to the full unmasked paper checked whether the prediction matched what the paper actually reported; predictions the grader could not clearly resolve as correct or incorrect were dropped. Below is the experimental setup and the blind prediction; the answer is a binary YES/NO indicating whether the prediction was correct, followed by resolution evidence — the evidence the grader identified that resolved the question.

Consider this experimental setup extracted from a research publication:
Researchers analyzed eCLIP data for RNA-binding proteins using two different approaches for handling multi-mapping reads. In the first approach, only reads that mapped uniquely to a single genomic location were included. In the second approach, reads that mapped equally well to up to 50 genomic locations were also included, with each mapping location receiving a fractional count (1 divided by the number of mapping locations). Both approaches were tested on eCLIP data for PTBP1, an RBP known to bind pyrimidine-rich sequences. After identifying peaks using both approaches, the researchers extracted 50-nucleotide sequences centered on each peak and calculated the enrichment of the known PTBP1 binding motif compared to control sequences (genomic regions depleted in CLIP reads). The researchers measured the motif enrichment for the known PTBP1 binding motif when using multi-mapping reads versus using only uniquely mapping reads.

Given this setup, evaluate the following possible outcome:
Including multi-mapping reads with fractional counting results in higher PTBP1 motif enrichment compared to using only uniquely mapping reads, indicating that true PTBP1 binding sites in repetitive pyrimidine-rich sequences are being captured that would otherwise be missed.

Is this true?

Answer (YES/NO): NO